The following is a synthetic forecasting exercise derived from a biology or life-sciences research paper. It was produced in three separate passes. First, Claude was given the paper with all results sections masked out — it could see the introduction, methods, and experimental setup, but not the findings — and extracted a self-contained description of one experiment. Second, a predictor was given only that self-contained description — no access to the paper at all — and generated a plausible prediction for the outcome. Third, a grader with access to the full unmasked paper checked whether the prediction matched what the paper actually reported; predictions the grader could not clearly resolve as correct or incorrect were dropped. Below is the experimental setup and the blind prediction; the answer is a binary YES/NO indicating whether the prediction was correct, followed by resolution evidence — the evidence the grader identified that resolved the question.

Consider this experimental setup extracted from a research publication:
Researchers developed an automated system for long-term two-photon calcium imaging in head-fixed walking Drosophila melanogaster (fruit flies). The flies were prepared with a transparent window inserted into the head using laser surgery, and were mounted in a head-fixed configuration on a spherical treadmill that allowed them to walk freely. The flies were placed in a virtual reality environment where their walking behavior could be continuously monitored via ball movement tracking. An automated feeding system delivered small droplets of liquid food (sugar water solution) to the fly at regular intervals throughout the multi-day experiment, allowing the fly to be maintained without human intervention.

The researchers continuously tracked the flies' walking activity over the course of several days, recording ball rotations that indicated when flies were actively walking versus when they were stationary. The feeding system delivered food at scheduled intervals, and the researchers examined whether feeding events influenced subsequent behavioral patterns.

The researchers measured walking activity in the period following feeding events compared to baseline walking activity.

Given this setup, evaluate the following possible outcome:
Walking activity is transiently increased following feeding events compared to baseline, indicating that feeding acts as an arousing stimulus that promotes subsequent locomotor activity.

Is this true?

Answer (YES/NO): NO